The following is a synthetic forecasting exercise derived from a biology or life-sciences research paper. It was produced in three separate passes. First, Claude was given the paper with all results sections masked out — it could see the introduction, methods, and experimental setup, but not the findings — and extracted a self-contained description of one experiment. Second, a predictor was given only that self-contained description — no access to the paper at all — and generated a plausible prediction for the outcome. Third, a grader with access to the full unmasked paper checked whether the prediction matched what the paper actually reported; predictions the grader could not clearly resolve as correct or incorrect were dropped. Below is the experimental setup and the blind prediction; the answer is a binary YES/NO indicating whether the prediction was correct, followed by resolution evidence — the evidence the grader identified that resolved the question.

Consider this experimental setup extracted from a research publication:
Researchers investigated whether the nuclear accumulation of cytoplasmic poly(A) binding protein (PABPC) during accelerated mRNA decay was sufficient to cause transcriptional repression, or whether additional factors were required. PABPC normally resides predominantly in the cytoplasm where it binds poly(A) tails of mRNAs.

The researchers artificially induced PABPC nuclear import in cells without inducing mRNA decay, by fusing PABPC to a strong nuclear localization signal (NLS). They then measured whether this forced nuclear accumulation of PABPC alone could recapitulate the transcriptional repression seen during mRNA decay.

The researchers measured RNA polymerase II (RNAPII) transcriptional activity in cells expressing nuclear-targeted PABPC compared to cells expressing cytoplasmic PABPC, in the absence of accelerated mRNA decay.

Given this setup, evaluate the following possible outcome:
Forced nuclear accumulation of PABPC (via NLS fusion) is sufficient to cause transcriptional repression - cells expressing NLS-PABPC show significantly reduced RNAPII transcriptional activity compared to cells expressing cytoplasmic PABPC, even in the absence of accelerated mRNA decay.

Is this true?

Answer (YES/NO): NO